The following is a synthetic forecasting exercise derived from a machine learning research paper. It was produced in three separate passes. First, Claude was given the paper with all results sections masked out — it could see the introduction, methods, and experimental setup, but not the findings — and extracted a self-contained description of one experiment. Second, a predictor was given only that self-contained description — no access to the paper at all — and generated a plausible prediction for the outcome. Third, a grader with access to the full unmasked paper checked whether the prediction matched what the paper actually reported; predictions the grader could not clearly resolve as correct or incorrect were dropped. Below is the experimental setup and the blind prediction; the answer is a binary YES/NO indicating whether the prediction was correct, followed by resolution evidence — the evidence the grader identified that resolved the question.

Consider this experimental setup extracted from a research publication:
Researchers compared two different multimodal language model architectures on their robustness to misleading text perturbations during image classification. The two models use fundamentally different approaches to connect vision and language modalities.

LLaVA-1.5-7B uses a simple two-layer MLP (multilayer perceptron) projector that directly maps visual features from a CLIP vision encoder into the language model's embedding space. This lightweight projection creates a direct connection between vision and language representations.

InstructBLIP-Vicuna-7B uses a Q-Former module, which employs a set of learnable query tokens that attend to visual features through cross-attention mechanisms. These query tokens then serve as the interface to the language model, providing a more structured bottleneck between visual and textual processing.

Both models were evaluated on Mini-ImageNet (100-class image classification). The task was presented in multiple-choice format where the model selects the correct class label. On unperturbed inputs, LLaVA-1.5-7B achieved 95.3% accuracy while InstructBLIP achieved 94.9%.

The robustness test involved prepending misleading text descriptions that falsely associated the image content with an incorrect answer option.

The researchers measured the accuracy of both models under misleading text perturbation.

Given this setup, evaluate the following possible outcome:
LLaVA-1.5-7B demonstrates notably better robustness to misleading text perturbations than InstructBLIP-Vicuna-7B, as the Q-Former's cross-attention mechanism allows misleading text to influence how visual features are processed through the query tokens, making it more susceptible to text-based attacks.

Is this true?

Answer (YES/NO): YES